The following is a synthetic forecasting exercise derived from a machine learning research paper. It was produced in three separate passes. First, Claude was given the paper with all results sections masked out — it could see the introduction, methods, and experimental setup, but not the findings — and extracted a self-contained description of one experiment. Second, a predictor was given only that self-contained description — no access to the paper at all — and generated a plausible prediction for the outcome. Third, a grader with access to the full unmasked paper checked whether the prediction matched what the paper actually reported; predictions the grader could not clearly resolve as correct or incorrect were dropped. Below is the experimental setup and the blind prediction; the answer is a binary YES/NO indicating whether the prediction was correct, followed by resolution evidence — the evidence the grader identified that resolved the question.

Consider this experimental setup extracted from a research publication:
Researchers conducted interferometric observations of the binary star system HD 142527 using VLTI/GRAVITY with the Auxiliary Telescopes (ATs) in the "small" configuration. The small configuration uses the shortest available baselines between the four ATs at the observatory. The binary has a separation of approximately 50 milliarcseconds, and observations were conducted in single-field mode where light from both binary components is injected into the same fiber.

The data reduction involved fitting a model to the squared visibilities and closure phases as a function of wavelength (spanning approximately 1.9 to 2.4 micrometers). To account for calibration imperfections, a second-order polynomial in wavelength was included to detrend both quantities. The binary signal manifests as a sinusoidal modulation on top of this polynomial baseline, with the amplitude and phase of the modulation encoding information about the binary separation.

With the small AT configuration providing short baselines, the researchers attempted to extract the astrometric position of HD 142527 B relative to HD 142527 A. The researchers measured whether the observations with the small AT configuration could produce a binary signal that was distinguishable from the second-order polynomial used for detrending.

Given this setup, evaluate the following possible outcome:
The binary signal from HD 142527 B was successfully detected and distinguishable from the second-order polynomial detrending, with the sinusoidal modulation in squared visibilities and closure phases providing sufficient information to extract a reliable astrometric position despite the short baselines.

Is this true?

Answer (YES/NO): NO